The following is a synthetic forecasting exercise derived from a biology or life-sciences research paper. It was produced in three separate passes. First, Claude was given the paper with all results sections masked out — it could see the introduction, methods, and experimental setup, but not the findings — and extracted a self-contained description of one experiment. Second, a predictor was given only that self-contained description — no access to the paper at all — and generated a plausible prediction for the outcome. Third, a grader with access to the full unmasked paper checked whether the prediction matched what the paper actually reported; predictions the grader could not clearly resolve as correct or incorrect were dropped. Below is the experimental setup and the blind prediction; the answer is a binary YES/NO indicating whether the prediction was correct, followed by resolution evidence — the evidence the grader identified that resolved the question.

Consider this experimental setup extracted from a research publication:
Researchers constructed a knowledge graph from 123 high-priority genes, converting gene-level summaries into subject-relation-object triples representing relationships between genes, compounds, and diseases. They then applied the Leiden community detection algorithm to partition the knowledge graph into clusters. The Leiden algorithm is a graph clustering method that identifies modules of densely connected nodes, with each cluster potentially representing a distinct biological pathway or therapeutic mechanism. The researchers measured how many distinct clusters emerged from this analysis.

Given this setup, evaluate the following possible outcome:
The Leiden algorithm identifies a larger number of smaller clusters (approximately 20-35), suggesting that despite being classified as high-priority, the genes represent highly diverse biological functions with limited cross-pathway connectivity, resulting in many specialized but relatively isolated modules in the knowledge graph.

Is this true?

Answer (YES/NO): YES